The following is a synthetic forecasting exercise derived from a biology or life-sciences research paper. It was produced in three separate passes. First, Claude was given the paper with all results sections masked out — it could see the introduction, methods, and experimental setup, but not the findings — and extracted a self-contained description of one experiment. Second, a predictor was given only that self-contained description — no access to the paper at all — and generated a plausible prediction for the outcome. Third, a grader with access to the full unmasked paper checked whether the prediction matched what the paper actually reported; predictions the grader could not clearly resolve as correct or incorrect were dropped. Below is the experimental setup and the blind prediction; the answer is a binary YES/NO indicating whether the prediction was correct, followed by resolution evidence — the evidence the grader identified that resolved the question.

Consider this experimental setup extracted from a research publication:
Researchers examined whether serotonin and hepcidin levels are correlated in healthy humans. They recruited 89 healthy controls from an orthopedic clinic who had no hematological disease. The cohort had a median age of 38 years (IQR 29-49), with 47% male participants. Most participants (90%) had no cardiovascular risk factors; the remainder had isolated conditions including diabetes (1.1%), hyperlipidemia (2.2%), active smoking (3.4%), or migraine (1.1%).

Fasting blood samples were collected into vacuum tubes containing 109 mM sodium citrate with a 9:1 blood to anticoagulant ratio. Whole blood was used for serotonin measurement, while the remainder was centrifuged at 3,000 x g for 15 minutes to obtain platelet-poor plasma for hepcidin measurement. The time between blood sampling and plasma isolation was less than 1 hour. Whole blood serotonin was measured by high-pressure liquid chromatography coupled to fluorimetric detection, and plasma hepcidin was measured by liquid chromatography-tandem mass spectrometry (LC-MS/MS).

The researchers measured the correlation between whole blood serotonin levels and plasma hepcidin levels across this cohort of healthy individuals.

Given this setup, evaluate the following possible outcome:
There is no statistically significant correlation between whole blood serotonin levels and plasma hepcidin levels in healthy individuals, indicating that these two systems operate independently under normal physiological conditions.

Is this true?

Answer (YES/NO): NO